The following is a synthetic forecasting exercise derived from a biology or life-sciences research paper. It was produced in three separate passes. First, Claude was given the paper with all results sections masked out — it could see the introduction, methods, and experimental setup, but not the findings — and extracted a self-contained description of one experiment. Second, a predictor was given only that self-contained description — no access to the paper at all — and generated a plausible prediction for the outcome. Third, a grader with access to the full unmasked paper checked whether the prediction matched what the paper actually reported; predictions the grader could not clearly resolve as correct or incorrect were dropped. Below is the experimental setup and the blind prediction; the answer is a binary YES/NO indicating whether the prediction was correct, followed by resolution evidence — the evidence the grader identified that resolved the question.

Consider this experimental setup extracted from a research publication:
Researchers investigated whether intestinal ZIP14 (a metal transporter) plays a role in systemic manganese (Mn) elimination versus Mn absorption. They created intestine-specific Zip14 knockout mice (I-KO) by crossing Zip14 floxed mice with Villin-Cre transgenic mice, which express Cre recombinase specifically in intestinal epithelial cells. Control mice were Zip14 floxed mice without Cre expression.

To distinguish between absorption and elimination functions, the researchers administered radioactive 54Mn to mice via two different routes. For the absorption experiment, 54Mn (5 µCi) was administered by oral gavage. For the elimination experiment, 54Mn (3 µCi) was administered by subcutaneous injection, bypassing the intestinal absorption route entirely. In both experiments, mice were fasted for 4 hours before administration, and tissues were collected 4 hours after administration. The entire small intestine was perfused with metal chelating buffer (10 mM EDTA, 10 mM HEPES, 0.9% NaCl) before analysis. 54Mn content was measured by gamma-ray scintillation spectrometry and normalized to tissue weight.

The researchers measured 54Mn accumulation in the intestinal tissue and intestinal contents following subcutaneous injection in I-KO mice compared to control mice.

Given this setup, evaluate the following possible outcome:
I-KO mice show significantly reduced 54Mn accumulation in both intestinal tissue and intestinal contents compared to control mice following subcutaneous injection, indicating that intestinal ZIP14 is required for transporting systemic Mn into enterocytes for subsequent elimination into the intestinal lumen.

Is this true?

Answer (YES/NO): NO